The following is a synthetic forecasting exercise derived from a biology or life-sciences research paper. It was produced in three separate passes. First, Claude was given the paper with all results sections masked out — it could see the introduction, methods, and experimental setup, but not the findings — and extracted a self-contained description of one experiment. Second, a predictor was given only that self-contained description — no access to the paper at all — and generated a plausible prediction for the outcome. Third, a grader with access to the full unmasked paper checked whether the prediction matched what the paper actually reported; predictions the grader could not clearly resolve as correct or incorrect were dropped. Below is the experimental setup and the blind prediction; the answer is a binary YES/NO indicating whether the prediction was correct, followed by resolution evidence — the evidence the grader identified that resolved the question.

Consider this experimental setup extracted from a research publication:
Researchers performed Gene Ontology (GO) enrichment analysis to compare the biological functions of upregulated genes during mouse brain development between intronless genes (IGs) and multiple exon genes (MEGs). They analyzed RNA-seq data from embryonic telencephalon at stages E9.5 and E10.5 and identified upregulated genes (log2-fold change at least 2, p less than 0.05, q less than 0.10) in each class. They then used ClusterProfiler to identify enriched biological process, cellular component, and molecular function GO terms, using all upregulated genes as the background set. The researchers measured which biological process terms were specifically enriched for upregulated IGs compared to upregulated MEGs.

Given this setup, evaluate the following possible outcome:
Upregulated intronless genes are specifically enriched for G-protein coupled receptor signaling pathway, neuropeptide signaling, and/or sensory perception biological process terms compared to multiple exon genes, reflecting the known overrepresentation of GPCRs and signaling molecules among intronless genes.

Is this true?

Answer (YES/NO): NO